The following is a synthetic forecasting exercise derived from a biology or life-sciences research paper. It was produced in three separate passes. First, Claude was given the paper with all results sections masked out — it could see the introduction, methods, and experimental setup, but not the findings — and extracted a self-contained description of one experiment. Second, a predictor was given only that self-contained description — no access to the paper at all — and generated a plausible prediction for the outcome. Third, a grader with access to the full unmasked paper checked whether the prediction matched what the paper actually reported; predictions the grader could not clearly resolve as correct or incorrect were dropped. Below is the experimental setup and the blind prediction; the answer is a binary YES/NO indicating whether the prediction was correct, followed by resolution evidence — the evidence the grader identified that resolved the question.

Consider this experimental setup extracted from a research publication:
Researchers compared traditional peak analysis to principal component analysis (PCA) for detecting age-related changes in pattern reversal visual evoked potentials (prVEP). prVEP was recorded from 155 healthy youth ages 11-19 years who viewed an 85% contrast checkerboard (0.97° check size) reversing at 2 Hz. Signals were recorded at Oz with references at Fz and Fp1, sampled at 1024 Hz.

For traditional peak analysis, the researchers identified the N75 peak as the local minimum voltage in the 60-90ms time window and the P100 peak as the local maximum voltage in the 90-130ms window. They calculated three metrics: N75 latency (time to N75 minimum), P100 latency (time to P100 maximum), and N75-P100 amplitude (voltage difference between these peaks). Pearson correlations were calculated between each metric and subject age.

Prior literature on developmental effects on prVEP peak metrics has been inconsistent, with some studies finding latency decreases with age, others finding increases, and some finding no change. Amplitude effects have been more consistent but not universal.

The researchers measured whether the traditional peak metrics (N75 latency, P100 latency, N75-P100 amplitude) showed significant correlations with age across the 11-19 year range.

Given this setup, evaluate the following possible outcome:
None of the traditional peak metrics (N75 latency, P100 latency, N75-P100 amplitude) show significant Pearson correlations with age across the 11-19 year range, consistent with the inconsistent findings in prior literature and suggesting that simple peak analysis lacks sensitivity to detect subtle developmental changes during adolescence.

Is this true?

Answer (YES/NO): NO